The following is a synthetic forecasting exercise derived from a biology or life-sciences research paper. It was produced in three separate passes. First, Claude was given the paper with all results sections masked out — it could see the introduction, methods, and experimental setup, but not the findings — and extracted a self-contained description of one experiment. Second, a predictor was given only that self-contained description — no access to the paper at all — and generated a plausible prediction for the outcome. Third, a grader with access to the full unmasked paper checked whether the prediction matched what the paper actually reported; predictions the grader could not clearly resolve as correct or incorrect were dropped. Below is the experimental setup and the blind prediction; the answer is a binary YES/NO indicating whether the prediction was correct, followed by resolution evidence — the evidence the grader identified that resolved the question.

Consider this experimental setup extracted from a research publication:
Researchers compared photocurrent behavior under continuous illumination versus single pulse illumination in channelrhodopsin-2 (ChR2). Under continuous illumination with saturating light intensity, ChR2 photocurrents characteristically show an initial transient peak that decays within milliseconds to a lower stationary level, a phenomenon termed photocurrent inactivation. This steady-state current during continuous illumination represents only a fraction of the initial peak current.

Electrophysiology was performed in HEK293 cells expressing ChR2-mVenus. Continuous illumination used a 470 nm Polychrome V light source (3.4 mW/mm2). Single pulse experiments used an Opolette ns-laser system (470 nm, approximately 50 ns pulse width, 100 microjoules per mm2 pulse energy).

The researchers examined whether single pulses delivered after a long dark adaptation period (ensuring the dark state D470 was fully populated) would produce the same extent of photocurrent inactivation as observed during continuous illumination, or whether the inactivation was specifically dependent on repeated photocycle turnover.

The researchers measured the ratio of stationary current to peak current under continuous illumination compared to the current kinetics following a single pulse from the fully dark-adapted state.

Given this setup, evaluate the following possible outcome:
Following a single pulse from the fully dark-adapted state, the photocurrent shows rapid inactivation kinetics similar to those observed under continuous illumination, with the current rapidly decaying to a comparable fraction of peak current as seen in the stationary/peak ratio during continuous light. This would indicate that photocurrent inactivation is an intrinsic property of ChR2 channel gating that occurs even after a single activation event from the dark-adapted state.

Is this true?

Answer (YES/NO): NO